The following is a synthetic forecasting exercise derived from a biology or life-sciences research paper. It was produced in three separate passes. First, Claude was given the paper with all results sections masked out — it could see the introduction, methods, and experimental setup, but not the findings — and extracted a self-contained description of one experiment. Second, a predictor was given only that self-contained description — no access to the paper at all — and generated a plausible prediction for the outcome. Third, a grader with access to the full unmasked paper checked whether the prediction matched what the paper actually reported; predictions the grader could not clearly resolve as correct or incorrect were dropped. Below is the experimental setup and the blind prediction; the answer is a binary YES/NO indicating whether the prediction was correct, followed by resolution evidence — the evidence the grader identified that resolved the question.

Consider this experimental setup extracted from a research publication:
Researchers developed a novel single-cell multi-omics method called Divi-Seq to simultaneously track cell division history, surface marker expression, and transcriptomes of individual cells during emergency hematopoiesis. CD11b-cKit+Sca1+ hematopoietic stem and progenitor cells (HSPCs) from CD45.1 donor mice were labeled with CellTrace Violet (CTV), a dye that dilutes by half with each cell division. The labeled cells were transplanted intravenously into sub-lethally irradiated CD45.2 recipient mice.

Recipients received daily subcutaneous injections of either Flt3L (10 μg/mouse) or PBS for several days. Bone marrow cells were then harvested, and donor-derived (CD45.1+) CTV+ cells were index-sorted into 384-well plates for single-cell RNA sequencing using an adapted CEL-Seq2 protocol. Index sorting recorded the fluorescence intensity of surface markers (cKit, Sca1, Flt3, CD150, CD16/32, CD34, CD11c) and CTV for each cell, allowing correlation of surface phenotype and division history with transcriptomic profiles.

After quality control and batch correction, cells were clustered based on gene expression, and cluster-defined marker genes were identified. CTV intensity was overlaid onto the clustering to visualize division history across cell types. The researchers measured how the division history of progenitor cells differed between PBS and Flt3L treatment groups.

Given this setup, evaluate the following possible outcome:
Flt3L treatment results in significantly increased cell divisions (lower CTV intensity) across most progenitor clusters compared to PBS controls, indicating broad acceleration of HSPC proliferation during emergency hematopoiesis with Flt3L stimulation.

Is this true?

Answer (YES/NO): NO